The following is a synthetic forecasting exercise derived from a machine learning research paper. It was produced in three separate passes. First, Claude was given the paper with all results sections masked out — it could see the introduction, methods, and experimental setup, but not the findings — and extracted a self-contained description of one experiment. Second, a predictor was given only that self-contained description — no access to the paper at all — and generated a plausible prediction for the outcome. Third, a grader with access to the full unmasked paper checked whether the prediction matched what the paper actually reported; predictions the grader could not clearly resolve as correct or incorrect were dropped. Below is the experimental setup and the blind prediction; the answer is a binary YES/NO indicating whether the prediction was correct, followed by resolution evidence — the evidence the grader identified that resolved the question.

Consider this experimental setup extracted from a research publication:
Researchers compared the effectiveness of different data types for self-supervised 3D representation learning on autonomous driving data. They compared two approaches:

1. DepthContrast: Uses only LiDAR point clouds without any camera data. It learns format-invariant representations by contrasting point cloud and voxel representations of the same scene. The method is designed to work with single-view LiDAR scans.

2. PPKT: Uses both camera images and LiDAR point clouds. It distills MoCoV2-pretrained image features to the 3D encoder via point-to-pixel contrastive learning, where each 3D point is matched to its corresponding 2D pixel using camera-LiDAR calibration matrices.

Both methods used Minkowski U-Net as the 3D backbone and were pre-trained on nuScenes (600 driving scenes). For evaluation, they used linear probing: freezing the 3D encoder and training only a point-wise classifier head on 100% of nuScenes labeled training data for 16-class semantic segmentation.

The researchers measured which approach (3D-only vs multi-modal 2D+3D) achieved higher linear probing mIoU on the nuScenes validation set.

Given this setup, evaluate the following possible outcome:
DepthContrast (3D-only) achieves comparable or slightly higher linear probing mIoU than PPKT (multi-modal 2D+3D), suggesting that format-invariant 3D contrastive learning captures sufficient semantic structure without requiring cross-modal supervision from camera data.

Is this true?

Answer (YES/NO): NO